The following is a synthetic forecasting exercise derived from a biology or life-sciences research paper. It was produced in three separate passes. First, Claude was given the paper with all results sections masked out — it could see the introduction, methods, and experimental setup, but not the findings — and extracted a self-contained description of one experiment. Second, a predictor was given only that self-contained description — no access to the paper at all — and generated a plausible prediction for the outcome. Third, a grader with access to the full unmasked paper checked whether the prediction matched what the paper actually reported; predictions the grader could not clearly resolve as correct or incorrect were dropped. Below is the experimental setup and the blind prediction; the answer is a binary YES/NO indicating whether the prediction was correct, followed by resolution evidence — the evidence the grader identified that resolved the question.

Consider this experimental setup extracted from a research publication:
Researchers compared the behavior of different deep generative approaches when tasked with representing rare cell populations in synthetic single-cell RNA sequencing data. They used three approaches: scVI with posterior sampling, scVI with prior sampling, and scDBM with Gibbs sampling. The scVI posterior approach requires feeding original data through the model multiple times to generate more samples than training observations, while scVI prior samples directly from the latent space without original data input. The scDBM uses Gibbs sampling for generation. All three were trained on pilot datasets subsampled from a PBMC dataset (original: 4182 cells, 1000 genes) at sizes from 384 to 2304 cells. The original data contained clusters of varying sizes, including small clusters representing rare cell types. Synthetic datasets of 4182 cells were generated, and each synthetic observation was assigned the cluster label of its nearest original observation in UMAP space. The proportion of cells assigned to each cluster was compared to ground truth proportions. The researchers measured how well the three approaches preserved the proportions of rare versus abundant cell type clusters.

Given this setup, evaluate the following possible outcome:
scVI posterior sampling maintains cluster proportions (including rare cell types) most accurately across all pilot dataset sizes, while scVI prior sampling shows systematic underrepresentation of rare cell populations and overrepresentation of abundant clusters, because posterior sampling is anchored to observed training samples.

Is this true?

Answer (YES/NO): NO